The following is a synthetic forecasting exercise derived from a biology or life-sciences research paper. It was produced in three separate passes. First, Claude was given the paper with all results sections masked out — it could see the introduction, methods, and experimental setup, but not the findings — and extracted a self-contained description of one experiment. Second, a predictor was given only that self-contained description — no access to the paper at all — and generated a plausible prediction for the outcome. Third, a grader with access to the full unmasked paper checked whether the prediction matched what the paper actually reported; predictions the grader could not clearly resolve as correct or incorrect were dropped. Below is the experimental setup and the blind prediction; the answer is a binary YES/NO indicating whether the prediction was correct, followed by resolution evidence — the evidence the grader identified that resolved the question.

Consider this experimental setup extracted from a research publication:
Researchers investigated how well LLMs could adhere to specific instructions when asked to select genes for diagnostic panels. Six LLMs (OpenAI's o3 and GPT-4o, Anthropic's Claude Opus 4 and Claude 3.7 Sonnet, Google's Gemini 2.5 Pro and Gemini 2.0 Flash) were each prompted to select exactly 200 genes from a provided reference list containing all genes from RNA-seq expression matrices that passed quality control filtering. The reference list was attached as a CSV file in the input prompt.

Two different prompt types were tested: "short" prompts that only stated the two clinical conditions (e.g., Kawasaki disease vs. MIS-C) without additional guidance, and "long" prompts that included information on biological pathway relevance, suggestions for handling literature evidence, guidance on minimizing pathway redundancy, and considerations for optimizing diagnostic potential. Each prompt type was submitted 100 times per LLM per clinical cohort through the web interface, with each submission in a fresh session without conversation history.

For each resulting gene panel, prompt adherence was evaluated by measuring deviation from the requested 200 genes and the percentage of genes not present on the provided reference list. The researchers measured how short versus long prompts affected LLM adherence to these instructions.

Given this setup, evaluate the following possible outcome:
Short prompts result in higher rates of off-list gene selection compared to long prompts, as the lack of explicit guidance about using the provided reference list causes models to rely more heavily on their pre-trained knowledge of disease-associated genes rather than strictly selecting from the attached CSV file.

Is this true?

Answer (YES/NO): NO